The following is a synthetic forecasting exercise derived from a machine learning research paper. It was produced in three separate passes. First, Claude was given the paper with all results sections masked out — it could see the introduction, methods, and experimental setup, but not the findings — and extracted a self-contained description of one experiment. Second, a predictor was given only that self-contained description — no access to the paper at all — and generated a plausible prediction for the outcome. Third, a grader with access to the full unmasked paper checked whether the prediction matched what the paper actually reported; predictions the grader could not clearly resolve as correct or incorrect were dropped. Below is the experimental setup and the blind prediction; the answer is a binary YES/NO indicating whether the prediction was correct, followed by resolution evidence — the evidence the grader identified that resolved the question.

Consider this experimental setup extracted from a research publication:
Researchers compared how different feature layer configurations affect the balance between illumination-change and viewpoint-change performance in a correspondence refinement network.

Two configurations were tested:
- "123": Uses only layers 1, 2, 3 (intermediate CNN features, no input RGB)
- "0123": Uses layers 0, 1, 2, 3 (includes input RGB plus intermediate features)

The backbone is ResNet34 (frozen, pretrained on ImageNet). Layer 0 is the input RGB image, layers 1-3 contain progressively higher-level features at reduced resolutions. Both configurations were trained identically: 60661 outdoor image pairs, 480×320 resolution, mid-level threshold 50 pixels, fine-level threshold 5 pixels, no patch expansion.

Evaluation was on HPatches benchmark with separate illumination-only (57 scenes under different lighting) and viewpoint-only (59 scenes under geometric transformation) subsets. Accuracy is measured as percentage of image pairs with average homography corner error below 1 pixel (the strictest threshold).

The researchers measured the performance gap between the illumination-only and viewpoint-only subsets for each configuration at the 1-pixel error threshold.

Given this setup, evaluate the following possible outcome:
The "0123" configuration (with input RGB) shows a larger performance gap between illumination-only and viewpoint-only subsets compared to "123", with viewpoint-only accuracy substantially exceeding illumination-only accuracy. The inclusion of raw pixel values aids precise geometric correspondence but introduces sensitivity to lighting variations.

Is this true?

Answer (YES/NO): NO